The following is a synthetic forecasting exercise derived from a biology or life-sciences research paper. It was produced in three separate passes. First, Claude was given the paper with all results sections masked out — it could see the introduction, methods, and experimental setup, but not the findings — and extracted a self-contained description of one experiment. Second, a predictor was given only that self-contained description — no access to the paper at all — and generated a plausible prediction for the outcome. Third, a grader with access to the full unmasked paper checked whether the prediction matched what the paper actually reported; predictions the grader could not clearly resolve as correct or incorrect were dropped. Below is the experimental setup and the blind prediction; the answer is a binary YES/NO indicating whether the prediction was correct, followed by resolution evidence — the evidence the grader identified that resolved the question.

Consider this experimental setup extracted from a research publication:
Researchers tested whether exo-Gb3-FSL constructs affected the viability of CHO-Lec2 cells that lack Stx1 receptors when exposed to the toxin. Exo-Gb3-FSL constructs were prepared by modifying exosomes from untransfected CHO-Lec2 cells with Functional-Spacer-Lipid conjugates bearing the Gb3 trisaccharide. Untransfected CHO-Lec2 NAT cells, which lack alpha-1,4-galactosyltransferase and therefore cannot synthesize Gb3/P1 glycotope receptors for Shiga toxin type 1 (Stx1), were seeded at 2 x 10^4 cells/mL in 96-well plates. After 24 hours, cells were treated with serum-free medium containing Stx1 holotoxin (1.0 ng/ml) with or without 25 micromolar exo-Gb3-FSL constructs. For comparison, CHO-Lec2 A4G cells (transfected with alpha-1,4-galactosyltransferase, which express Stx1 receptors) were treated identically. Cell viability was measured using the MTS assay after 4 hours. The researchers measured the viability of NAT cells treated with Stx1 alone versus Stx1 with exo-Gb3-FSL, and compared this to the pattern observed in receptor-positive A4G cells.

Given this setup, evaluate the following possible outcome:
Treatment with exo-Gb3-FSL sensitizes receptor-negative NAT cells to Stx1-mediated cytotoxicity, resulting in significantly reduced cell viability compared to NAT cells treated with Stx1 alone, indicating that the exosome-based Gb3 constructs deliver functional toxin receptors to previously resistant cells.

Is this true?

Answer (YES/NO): NO